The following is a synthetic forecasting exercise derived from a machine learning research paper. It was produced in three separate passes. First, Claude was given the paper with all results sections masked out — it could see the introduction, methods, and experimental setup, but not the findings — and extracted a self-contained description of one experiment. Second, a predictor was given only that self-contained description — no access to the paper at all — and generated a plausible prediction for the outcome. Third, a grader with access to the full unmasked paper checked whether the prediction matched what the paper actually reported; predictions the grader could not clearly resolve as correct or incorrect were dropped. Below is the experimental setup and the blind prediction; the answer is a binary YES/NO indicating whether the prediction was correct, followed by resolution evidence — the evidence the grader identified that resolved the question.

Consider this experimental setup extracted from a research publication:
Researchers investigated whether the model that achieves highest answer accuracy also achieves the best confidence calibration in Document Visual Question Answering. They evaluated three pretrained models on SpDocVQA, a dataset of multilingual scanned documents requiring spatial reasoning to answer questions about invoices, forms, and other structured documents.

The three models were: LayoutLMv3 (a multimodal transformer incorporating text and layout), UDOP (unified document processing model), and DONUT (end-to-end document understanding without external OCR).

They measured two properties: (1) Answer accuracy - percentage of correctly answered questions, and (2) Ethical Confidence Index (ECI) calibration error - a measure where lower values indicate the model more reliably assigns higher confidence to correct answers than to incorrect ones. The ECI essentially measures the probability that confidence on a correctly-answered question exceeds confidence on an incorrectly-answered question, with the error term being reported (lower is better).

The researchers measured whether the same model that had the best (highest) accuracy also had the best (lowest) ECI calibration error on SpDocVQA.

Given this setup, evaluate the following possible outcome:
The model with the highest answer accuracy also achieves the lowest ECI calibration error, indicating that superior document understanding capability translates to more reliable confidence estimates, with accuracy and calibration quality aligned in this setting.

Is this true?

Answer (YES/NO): YES